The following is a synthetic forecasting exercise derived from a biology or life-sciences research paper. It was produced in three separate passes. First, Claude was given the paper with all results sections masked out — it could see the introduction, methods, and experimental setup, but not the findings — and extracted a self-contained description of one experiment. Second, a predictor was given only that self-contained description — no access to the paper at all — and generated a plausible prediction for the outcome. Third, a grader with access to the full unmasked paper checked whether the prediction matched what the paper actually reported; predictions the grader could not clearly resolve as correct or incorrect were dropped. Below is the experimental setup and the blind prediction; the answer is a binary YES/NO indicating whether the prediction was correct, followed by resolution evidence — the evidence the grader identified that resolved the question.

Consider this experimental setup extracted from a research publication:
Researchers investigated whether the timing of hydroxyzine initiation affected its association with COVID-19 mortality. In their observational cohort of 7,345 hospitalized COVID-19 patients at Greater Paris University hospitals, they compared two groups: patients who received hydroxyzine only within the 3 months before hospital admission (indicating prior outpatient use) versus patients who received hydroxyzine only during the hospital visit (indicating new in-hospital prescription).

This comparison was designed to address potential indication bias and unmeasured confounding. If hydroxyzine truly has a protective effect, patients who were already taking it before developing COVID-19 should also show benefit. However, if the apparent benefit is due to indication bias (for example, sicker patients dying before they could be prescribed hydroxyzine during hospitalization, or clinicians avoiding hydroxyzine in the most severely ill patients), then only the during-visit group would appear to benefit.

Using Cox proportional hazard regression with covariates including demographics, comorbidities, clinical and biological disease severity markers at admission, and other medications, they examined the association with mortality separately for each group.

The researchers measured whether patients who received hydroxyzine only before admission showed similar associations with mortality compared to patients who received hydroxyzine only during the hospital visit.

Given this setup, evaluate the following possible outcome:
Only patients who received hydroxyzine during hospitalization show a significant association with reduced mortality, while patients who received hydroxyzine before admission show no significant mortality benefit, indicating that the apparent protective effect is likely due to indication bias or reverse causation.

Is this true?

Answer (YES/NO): YES